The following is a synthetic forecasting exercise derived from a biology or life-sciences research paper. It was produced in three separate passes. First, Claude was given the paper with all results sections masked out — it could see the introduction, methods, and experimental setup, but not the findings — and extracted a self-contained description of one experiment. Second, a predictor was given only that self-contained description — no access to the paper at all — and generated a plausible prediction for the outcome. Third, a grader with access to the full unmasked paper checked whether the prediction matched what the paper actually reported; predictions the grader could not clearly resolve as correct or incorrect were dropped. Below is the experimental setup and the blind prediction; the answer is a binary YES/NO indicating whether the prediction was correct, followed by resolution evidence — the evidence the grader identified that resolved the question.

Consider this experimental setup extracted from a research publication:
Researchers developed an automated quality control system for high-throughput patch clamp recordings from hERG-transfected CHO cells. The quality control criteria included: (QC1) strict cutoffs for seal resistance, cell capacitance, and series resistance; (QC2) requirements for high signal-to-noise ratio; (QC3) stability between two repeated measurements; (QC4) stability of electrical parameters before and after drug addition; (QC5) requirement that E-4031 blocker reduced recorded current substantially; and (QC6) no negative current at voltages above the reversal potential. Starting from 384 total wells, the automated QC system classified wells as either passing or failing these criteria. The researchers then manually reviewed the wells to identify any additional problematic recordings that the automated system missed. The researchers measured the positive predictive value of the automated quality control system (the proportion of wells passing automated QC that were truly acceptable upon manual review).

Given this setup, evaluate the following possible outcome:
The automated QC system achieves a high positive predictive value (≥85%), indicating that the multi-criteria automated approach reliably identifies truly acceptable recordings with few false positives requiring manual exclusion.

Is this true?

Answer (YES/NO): YES